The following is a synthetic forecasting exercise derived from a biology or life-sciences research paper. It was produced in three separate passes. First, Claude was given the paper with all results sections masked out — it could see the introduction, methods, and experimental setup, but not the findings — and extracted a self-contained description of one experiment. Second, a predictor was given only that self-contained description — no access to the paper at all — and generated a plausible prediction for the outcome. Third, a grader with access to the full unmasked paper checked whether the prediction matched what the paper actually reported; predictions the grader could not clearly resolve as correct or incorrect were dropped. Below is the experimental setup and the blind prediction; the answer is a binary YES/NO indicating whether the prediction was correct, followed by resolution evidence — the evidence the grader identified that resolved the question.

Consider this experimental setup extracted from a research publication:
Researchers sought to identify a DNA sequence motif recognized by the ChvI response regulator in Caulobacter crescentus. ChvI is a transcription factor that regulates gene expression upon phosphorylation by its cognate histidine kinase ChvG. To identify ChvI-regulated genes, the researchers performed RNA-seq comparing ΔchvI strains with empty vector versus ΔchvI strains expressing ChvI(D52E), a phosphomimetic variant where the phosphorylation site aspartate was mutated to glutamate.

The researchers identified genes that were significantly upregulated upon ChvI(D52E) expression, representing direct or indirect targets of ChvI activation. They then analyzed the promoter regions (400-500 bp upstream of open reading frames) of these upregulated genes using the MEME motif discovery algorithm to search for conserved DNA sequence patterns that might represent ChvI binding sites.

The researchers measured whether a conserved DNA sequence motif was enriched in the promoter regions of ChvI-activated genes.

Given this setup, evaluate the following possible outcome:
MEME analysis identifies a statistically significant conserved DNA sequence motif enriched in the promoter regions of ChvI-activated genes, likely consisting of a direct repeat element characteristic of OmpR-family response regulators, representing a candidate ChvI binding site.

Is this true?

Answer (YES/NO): YES